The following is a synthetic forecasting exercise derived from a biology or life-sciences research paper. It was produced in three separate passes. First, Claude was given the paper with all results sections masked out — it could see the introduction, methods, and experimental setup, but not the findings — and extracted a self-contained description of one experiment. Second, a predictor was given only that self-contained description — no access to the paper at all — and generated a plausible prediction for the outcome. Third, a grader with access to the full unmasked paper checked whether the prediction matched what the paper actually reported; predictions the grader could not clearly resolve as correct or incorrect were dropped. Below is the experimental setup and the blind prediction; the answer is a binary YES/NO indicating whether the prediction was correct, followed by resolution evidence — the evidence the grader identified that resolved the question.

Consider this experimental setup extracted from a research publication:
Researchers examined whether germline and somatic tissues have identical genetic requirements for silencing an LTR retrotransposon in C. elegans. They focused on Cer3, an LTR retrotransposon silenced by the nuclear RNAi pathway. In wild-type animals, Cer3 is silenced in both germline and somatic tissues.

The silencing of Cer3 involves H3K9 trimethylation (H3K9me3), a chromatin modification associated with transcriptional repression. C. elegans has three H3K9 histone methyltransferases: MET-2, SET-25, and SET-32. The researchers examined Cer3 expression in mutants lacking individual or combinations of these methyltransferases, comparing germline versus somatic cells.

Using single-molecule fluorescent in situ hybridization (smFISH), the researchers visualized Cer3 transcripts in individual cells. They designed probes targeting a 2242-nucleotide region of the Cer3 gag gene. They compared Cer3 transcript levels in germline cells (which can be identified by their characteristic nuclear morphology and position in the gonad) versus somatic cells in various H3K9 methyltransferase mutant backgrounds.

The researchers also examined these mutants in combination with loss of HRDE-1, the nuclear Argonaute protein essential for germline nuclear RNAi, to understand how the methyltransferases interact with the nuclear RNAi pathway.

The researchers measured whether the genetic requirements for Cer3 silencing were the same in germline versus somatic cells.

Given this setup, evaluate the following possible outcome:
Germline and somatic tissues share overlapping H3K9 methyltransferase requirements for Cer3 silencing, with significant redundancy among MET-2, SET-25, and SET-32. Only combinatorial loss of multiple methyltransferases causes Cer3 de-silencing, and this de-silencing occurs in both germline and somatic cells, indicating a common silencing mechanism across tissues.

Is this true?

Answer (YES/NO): NO